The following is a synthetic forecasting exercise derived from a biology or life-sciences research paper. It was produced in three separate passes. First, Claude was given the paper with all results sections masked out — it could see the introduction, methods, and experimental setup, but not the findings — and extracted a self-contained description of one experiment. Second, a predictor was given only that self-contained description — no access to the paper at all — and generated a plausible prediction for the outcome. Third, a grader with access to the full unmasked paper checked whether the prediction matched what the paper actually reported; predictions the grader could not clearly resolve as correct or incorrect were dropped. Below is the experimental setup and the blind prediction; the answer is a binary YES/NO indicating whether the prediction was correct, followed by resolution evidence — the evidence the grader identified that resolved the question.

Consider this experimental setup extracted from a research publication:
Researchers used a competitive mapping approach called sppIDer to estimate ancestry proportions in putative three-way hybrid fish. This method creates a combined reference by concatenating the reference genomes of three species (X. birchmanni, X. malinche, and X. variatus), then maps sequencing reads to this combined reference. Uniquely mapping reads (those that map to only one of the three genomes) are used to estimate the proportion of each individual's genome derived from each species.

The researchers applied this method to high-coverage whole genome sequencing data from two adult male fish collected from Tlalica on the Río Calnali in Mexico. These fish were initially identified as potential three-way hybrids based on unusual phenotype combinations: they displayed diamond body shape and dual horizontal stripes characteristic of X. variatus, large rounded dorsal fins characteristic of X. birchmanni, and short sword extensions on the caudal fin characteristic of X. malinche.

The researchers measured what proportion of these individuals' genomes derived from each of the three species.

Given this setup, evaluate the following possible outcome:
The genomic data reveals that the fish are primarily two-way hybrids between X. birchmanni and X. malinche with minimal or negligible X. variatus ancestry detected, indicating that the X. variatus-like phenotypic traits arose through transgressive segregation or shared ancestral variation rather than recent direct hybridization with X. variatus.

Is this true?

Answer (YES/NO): NO